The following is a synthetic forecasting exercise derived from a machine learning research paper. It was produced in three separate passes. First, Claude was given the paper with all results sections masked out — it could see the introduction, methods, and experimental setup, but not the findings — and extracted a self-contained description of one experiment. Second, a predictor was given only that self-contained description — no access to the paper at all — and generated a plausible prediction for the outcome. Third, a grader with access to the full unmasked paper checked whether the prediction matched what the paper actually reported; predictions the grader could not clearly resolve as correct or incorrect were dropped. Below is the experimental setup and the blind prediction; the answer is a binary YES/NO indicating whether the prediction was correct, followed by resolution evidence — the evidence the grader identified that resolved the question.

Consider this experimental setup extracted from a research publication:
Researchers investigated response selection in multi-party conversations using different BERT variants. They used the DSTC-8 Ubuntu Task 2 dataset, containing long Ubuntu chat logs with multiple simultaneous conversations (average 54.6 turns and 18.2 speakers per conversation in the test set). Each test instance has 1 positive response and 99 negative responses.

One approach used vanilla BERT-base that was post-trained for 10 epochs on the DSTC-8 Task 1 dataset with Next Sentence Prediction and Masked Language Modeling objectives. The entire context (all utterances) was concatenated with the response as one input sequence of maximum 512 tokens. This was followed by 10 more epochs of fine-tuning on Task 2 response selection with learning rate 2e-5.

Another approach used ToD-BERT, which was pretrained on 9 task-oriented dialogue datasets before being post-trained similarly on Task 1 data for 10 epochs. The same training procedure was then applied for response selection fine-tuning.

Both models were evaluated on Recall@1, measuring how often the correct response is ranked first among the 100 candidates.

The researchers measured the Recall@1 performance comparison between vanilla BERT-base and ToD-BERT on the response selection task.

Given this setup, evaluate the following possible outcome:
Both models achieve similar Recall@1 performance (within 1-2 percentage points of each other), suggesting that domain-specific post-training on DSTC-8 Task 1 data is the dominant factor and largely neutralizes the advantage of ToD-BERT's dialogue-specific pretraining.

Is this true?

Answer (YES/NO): NO